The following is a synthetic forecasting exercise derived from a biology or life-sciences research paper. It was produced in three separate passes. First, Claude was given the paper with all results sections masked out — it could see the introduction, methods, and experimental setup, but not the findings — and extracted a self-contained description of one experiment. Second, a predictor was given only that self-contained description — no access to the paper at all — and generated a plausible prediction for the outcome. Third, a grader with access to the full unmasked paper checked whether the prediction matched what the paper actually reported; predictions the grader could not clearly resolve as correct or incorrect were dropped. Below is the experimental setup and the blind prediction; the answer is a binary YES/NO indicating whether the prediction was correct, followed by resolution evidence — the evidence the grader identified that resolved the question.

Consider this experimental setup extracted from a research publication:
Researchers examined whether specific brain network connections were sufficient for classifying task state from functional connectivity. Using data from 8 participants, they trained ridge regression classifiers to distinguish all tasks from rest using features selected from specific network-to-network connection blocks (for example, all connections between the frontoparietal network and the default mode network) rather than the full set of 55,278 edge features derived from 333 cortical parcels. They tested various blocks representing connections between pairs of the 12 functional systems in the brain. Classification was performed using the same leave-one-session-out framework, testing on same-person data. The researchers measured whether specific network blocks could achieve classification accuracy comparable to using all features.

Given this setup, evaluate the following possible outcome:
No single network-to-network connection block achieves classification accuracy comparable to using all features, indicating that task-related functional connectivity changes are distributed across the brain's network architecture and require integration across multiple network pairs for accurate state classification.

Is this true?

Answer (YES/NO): YES